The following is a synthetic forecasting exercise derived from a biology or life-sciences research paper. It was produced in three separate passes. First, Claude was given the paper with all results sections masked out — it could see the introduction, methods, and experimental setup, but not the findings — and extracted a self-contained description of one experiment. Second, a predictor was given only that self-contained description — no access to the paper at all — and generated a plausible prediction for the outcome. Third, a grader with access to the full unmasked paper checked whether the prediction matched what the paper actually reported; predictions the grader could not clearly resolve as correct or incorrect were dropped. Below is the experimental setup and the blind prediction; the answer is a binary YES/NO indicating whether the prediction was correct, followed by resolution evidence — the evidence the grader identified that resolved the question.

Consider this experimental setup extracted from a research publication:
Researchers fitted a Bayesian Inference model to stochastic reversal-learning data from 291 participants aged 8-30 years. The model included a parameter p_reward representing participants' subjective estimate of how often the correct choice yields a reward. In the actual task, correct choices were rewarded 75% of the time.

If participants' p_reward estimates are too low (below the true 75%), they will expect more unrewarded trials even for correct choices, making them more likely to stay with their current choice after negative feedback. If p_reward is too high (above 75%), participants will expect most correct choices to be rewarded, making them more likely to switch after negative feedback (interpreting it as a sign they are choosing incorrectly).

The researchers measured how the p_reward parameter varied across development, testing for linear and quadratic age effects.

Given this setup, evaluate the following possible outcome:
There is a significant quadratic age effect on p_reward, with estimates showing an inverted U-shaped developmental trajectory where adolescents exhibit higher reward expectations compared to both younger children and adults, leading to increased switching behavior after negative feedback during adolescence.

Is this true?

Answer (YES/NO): NO